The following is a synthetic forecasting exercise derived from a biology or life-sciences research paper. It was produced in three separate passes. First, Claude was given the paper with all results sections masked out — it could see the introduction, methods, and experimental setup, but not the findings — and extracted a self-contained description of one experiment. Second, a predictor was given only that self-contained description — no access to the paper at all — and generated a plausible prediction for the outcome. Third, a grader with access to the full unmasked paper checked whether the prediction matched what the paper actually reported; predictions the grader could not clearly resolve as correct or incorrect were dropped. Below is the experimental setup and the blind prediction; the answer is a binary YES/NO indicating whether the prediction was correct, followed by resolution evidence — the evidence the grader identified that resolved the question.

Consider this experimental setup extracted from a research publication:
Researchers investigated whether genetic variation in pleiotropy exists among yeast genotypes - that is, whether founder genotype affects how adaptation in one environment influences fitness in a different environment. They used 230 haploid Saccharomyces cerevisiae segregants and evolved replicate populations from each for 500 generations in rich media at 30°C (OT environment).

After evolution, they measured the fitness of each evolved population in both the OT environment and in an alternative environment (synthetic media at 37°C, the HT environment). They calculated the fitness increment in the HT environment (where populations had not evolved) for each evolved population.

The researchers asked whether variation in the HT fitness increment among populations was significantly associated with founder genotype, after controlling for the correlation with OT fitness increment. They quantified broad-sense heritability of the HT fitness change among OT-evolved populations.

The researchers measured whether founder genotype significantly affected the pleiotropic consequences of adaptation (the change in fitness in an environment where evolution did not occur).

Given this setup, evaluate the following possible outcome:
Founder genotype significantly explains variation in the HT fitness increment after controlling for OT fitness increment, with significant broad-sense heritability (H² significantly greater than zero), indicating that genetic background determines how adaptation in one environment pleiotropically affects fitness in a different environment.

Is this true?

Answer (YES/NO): YES